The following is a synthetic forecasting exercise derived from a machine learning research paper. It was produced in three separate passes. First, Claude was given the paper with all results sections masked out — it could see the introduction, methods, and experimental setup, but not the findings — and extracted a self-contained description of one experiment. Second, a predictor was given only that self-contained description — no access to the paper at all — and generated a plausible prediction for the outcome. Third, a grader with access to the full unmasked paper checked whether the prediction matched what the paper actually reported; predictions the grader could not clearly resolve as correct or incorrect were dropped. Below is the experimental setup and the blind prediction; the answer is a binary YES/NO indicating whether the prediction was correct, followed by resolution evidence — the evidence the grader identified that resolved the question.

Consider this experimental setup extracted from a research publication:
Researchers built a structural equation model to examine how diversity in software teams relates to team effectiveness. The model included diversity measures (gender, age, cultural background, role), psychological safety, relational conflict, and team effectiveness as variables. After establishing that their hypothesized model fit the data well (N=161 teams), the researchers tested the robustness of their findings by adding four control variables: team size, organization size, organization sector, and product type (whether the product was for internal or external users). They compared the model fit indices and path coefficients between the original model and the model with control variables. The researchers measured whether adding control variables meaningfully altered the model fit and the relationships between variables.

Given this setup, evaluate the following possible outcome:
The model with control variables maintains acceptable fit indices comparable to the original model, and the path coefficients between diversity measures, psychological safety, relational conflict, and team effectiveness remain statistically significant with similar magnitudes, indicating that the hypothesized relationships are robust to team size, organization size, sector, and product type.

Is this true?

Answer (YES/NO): NO